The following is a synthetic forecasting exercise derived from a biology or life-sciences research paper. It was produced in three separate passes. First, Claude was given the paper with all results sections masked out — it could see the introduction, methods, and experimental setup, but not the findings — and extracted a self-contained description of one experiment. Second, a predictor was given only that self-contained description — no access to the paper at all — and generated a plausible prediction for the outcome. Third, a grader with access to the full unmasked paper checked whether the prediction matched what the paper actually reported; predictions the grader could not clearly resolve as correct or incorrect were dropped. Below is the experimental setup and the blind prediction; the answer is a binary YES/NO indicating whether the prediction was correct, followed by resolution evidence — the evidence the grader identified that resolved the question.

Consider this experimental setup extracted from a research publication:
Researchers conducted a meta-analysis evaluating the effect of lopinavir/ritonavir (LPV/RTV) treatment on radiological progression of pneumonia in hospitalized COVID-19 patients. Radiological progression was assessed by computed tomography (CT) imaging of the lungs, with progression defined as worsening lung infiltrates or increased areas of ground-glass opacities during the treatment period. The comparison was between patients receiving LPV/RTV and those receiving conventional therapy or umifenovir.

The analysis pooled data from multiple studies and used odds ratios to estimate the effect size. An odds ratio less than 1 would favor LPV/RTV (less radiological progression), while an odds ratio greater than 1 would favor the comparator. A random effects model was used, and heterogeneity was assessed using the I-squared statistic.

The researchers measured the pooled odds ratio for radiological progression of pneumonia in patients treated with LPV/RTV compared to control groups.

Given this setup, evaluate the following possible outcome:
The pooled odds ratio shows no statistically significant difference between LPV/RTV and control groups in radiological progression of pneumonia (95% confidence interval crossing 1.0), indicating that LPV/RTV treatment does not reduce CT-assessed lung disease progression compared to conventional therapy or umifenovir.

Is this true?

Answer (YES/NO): YES